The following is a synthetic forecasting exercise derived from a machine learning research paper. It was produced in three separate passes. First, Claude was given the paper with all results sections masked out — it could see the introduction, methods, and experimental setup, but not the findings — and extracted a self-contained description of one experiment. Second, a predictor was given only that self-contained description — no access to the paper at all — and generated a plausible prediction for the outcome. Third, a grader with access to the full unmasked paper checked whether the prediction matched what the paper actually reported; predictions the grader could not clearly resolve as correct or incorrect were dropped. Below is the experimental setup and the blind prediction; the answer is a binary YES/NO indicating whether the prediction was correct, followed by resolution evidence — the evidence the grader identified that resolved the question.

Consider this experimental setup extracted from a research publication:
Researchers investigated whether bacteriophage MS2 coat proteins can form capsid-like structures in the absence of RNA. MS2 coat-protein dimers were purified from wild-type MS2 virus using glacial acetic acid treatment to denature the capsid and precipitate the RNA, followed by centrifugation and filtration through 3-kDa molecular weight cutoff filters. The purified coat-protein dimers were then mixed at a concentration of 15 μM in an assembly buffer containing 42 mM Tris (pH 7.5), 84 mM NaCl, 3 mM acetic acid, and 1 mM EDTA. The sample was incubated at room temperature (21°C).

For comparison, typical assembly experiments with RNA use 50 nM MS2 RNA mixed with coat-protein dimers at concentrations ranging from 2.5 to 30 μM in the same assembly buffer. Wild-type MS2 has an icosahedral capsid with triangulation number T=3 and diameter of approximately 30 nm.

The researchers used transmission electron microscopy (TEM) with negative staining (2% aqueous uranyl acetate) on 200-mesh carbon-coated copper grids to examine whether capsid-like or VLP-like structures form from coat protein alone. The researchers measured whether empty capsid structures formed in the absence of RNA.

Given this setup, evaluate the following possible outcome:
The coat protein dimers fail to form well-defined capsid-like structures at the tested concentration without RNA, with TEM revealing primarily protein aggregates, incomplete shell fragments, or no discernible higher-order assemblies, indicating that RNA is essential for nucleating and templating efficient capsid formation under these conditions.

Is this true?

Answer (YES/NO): YES